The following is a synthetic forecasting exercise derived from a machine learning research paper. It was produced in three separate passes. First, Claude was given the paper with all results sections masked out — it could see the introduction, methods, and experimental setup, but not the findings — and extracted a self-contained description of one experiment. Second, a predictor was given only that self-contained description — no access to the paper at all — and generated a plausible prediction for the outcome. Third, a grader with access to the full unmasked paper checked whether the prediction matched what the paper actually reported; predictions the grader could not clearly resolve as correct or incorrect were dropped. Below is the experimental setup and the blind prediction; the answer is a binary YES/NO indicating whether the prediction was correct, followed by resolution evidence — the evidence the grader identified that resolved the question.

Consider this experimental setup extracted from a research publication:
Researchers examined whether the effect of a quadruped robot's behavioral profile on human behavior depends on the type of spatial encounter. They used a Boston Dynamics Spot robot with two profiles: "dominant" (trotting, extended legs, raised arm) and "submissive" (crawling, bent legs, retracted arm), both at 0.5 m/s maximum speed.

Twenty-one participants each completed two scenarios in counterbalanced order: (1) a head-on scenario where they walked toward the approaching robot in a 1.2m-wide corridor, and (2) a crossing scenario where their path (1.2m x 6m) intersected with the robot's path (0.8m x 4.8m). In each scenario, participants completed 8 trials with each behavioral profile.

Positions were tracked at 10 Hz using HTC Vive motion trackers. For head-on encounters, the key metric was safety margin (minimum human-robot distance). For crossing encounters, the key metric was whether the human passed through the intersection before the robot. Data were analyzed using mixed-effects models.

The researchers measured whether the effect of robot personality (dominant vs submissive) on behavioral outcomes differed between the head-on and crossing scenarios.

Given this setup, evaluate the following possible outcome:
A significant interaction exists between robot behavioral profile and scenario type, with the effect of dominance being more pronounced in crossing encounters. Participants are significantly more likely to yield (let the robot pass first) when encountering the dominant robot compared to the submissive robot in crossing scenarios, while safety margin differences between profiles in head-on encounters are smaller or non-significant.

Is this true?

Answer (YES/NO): NO